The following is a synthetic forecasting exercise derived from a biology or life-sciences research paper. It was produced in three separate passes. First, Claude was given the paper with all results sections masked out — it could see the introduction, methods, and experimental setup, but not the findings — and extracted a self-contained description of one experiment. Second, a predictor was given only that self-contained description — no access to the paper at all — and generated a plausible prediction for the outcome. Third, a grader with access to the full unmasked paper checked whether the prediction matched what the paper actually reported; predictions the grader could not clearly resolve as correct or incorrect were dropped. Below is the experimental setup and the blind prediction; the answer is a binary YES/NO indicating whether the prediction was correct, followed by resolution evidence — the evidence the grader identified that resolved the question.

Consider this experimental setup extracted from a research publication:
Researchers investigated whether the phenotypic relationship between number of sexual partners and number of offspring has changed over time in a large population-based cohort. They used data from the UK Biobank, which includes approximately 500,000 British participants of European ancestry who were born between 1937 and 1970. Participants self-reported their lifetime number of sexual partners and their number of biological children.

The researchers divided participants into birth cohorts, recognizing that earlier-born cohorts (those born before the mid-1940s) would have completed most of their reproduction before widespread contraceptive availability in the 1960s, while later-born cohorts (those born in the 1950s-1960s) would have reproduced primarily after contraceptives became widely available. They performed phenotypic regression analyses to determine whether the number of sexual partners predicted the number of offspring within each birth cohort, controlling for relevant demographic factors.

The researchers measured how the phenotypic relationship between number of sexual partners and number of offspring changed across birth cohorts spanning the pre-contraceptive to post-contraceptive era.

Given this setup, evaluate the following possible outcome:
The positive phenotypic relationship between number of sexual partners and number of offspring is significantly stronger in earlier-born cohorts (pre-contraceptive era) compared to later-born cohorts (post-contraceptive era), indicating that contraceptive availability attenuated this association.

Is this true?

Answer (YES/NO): NO